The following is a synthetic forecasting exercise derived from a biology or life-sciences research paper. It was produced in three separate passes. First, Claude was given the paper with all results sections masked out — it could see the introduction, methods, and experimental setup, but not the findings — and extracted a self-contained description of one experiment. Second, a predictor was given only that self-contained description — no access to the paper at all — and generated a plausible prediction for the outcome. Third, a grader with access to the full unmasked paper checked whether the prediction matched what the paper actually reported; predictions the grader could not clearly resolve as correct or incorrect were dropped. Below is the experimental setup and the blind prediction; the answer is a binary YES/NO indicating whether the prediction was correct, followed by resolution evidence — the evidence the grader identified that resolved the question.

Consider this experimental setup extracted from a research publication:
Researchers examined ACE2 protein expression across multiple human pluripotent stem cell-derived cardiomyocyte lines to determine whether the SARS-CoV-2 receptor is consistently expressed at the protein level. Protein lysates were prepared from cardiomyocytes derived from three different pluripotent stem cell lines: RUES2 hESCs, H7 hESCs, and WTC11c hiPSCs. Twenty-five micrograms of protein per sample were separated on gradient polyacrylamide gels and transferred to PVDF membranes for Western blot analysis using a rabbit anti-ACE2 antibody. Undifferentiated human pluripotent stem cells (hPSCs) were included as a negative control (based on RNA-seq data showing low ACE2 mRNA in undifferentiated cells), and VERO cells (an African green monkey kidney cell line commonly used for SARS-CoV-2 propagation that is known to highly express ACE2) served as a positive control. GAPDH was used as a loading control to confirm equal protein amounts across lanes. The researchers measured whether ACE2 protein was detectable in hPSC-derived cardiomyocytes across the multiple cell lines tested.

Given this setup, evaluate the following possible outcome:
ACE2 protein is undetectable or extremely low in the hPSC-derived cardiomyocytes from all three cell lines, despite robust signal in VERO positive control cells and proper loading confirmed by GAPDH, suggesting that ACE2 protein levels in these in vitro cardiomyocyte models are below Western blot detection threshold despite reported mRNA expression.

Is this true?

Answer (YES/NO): NO